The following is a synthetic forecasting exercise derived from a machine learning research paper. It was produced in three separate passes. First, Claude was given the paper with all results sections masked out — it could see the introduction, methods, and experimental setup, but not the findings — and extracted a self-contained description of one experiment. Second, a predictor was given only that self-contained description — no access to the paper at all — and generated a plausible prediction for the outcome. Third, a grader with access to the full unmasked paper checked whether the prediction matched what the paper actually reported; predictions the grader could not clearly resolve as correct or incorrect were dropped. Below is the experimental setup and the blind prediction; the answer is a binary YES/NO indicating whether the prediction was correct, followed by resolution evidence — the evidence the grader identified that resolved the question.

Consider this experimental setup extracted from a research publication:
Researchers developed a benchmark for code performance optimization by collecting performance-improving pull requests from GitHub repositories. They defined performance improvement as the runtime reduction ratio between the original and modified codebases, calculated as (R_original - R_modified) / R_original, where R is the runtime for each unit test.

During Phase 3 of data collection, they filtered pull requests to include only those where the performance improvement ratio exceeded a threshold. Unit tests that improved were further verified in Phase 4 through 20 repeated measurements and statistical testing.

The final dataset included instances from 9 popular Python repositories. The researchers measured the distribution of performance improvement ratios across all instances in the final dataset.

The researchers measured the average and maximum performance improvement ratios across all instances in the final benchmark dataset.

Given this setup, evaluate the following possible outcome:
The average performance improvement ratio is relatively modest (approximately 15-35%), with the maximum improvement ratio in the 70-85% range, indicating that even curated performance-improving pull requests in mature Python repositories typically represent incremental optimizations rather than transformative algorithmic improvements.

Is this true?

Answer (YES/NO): NO